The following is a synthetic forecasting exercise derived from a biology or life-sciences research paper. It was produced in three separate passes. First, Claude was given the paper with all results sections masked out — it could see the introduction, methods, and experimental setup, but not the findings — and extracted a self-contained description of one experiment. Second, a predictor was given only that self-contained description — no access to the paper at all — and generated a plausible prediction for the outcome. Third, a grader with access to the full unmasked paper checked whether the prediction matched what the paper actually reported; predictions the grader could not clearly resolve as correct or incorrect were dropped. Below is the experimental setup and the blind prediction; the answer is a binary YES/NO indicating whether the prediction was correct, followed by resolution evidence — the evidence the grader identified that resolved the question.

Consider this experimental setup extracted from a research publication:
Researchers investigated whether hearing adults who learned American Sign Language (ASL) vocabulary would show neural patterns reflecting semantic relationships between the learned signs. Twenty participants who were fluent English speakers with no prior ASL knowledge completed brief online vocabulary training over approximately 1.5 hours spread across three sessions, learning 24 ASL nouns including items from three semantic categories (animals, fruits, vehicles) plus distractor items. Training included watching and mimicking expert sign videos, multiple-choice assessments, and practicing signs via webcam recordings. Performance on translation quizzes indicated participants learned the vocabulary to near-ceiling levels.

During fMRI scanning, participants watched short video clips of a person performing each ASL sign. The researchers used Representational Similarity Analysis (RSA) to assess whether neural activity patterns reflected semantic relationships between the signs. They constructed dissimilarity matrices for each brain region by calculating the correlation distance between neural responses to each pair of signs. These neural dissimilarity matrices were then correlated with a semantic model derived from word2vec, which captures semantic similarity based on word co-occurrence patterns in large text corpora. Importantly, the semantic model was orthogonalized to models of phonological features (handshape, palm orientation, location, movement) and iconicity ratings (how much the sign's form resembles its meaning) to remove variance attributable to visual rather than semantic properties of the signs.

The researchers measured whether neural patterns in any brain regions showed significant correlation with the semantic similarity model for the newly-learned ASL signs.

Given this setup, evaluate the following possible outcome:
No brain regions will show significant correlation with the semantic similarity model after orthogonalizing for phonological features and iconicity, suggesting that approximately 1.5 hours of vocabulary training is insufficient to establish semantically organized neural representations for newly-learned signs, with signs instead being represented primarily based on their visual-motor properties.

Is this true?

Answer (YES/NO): NO